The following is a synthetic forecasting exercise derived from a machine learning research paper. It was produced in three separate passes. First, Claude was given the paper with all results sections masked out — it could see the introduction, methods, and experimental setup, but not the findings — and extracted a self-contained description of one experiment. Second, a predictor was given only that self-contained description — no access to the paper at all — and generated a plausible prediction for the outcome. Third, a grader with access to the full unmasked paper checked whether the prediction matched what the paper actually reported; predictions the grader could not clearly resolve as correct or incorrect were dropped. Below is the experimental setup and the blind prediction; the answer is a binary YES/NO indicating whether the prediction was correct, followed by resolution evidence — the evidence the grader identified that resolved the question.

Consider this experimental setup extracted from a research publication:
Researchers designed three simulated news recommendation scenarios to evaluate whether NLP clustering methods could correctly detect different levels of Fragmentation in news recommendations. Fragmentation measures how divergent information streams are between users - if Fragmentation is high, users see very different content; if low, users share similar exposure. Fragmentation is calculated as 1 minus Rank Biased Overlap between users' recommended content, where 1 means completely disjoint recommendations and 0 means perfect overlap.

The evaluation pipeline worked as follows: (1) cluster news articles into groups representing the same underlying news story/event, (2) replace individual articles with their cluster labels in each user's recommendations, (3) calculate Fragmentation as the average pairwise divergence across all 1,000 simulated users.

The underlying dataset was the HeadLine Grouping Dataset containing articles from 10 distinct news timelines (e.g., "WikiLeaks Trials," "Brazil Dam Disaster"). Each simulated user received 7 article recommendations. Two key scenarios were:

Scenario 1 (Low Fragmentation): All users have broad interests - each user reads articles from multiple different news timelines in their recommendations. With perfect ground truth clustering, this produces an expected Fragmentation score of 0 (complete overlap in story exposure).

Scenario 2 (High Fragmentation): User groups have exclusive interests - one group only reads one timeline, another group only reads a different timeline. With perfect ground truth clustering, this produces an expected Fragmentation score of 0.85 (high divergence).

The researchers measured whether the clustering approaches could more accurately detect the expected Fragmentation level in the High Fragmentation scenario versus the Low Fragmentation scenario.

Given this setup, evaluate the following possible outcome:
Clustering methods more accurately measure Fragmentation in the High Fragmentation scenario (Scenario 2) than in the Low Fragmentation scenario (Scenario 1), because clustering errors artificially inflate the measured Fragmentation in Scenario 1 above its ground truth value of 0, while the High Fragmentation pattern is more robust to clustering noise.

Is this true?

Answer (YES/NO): YES